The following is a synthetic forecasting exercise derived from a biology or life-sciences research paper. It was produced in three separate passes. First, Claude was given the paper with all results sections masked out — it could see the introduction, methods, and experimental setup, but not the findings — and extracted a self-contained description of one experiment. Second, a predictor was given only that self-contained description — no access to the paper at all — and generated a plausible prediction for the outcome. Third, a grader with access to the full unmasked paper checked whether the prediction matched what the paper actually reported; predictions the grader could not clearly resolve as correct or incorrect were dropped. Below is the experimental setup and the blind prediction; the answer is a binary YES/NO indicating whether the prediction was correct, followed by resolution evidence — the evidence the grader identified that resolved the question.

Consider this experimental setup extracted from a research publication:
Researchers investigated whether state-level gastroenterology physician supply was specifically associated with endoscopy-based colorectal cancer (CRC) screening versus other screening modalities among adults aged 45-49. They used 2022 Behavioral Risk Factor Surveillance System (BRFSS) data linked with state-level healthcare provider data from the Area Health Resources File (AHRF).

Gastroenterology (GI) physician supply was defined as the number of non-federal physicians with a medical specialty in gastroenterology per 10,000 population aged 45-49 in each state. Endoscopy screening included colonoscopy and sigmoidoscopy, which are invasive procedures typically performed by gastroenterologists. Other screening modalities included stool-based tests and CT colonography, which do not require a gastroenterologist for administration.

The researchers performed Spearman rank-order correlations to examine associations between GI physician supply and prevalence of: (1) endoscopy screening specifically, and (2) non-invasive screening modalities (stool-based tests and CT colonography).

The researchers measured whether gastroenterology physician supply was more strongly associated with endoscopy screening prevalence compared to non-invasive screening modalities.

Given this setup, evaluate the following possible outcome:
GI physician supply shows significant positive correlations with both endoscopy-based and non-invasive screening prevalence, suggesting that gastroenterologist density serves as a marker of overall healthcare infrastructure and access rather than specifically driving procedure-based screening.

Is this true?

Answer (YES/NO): NO